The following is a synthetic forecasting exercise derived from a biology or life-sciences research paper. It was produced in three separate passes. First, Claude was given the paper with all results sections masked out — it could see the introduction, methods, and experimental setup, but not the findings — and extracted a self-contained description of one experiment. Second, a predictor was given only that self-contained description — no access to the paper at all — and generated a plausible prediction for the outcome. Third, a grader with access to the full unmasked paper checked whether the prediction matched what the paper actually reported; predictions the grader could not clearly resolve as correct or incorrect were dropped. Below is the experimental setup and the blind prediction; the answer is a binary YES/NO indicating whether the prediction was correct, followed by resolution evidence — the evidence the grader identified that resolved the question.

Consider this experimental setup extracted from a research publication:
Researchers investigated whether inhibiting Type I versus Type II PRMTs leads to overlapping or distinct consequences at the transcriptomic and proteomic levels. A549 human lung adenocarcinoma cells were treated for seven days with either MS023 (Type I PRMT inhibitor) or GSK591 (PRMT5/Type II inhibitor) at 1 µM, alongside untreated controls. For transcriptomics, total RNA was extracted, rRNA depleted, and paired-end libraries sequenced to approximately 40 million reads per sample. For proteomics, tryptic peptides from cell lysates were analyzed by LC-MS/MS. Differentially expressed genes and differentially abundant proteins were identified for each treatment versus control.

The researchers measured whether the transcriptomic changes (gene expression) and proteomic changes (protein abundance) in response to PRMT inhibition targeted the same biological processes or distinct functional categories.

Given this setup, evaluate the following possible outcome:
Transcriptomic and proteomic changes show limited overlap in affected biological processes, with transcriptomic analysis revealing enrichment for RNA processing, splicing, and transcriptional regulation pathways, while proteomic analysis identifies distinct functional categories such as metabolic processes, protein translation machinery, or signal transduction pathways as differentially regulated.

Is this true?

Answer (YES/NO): NO